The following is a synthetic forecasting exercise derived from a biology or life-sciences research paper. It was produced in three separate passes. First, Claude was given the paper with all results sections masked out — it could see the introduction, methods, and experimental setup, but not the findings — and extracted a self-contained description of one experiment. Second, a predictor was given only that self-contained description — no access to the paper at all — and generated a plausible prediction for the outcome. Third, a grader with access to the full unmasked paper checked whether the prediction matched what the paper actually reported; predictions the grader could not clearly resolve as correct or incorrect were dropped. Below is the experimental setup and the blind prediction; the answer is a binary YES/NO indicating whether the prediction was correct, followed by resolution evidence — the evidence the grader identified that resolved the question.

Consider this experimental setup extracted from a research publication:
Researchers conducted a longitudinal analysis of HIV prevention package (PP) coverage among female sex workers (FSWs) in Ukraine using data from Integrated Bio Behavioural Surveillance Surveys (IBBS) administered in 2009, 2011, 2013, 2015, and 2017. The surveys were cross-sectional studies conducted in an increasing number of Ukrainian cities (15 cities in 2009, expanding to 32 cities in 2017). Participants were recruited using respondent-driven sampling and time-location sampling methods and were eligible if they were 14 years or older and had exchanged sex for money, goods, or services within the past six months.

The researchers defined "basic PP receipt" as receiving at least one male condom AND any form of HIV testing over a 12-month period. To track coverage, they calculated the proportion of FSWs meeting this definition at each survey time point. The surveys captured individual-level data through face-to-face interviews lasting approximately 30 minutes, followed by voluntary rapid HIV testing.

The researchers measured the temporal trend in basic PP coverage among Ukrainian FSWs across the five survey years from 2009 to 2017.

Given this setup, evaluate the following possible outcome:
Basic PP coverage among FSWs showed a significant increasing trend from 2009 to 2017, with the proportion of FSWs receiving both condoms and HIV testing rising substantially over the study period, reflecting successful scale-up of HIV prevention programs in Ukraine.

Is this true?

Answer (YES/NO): NO